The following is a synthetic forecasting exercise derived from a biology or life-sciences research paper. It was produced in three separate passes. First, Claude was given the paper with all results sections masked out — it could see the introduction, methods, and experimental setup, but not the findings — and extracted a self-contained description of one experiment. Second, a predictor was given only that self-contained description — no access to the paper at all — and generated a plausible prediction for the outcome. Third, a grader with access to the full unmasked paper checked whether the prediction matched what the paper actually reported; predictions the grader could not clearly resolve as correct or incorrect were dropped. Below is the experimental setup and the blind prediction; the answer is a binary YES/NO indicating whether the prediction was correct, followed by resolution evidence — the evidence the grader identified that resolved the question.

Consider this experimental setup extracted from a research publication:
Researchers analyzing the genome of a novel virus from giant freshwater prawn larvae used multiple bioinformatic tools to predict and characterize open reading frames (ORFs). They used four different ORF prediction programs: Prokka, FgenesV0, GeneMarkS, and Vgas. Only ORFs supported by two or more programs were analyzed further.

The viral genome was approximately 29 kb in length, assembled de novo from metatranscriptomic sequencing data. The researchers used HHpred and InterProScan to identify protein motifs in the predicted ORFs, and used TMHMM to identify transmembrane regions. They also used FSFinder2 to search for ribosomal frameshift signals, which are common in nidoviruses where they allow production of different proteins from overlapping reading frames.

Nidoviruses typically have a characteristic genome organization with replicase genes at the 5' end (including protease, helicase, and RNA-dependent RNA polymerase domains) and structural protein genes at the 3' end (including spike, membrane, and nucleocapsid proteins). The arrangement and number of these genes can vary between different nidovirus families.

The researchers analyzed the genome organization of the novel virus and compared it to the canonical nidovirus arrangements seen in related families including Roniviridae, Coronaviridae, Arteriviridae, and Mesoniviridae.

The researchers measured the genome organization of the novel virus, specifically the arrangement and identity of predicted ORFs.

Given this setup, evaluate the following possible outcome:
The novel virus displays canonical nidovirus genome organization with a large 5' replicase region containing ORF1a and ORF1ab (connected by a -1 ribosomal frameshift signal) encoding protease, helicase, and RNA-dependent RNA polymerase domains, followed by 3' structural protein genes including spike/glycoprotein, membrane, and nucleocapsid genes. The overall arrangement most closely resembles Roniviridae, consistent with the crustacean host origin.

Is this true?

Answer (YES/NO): YES